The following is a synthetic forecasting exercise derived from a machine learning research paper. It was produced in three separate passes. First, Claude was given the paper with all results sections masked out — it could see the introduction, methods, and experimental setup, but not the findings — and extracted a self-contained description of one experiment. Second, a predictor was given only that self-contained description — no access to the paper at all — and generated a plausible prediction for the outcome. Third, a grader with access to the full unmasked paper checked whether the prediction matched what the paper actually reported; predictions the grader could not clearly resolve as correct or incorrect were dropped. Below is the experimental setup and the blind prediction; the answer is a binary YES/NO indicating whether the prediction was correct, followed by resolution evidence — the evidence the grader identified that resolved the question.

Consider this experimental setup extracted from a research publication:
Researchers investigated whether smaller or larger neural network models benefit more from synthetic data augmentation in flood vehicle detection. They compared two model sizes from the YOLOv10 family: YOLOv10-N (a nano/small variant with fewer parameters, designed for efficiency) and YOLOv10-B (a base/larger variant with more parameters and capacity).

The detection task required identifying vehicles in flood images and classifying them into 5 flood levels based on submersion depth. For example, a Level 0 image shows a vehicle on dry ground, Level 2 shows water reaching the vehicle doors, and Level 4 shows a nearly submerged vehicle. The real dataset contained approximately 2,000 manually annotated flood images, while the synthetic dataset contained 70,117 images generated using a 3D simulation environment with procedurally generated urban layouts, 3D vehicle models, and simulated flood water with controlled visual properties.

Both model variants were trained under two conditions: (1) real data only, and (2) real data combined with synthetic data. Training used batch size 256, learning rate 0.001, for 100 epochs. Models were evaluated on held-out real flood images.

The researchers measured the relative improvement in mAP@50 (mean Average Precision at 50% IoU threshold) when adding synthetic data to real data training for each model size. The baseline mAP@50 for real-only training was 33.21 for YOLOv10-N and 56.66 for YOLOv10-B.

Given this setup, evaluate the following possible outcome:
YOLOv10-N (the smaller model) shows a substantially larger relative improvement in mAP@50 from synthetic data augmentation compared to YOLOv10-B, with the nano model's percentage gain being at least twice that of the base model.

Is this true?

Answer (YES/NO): YES